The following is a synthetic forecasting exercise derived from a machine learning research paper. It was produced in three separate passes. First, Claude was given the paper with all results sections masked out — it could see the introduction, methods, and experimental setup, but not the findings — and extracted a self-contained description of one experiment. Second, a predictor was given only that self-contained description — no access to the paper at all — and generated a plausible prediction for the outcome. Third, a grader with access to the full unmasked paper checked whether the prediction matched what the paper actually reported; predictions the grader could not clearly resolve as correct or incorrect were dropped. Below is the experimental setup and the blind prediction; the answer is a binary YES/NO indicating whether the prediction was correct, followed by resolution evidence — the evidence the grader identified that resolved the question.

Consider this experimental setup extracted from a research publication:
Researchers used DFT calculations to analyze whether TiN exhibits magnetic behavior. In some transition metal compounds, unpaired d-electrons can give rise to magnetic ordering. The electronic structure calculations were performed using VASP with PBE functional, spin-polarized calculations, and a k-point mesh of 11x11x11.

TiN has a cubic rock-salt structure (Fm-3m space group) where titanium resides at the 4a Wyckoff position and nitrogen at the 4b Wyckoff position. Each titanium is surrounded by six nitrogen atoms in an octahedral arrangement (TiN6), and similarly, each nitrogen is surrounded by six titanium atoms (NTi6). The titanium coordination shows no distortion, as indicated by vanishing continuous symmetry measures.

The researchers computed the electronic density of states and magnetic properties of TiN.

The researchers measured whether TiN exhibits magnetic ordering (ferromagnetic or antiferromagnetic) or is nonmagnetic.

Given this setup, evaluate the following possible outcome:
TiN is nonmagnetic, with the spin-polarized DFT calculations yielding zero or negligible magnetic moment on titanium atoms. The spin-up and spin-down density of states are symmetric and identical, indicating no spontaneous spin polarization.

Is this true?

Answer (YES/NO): YES